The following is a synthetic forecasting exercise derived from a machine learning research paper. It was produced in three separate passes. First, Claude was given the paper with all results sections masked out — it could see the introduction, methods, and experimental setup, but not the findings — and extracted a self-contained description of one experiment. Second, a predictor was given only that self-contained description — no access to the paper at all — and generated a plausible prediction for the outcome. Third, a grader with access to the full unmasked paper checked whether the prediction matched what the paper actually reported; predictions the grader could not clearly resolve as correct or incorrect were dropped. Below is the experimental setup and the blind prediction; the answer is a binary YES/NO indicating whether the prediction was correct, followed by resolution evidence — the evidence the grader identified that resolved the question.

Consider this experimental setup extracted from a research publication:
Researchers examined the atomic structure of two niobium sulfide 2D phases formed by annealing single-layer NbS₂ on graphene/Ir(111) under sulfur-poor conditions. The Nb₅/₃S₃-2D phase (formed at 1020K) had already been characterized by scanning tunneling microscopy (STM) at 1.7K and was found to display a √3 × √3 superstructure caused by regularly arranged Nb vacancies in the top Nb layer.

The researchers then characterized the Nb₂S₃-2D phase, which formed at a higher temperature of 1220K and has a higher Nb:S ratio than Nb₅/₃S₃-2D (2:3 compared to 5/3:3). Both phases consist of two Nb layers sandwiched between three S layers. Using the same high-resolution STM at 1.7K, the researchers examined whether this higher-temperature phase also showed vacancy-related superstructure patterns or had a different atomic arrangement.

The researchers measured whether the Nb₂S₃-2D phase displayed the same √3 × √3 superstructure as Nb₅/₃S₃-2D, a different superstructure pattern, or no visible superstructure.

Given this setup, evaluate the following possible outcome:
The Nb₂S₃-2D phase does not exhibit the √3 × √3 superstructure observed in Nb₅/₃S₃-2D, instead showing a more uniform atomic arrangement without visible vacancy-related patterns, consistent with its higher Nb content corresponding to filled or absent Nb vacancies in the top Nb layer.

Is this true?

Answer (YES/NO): YES